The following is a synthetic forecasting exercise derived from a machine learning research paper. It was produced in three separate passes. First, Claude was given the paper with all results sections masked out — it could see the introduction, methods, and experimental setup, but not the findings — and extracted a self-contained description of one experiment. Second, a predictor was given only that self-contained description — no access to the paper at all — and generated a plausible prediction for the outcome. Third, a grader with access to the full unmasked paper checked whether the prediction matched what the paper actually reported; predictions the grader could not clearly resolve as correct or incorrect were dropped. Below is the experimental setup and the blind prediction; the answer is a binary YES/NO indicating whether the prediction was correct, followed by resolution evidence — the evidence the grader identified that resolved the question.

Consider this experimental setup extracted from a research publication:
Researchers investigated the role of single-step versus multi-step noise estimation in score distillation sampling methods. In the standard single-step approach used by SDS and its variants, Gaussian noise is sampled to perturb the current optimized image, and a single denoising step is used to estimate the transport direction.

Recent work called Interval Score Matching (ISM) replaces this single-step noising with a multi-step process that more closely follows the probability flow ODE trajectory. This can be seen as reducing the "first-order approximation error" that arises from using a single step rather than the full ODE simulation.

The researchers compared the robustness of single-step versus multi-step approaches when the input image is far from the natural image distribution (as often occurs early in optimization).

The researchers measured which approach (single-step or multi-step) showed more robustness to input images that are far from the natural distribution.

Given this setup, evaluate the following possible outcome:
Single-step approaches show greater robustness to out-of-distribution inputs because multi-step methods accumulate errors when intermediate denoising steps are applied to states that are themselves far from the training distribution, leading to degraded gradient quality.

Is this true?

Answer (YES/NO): YES